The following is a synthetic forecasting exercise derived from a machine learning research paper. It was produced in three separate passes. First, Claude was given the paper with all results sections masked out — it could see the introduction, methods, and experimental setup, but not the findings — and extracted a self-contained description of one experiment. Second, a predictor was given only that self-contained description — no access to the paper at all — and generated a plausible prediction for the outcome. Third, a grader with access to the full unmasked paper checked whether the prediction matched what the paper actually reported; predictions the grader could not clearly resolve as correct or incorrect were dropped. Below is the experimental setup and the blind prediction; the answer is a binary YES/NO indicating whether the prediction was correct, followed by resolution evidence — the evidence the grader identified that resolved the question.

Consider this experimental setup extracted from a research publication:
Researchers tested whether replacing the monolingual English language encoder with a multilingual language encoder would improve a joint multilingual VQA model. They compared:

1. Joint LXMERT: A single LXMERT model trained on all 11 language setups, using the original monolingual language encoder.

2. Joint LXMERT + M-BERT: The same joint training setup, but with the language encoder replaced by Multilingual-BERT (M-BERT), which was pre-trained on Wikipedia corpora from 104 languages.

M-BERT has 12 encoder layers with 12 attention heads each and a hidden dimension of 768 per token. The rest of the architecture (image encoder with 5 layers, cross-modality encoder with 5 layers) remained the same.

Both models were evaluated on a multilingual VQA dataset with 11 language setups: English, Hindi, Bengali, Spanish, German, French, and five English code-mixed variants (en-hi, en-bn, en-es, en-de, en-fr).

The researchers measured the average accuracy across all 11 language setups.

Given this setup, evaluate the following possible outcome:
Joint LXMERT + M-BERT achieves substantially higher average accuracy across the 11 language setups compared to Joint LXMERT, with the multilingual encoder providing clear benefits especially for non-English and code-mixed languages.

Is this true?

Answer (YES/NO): NO